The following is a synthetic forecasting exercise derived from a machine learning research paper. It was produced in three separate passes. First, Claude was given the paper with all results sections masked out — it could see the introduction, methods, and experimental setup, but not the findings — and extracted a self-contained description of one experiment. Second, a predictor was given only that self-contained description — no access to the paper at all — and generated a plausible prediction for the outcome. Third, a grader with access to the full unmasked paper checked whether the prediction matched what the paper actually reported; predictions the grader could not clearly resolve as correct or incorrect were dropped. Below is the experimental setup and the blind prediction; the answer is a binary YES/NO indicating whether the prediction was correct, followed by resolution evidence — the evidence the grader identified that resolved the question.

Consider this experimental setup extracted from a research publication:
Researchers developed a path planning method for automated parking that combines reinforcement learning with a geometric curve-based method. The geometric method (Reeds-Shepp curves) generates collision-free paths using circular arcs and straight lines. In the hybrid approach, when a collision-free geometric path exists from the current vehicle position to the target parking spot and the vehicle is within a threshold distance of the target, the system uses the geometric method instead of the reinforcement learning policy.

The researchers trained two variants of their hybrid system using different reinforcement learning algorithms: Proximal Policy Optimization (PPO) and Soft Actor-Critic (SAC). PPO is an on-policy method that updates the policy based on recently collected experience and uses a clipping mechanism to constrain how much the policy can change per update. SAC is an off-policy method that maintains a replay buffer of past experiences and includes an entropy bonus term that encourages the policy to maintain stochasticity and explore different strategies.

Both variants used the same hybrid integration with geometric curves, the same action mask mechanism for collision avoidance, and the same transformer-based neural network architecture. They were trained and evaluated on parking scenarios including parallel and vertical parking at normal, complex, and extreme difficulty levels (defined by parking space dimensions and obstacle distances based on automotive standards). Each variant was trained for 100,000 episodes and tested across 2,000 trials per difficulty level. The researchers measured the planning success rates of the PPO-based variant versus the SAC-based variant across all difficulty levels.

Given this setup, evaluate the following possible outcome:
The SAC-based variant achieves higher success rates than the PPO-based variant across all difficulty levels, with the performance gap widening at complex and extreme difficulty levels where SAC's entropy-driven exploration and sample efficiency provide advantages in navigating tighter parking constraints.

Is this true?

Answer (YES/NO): NO